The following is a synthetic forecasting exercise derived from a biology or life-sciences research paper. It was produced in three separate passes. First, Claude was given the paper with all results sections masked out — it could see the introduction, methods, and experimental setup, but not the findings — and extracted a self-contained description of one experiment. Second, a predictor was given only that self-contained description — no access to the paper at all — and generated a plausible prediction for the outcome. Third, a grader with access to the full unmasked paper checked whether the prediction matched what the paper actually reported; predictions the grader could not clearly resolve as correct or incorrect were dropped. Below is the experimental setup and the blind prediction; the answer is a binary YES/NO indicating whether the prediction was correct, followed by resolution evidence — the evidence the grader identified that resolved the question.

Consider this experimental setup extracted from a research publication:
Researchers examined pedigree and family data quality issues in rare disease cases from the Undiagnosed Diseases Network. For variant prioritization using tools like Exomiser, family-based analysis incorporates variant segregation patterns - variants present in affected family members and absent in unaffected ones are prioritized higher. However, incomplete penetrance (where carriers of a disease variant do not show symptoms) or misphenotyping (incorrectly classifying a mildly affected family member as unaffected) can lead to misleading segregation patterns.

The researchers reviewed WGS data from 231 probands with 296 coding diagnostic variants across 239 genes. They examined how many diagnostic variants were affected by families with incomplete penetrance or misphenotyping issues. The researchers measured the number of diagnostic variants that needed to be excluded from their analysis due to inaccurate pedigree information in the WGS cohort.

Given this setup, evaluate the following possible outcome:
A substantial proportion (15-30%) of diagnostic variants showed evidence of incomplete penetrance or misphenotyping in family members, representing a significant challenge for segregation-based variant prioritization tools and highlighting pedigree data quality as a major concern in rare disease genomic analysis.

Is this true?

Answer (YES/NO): NO